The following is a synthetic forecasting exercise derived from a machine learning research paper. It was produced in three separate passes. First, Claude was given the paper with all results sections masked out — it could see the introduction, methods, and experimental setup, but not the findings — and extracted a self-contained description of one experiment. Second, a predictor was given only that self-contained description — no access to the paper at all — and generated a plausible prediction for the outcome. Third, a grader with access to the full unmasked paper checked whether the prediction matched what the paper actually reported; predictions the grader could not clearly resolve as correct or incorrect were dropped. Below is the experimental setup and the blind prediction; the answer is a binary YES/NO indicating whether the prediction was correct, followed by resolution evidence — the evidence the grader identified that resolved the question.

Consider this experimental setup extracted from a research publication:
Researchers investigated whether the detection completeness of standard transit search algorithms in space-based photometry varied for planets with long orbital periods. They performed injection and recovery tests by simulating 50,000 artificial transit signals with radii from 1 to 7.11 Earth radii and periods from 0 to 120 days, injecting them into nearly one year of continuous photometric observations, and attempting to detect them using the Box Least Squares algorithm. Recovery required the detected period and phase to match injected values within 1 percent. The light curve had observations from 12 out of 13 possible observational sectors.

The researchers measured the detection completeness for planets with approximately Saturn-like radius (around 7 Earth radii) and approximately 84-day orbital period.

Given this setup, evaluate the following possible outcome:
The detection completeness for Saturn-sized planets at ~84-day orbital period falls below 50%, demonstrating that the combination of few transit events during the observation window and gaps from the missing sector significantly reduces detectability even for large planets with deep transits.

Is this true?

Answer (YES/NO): YES